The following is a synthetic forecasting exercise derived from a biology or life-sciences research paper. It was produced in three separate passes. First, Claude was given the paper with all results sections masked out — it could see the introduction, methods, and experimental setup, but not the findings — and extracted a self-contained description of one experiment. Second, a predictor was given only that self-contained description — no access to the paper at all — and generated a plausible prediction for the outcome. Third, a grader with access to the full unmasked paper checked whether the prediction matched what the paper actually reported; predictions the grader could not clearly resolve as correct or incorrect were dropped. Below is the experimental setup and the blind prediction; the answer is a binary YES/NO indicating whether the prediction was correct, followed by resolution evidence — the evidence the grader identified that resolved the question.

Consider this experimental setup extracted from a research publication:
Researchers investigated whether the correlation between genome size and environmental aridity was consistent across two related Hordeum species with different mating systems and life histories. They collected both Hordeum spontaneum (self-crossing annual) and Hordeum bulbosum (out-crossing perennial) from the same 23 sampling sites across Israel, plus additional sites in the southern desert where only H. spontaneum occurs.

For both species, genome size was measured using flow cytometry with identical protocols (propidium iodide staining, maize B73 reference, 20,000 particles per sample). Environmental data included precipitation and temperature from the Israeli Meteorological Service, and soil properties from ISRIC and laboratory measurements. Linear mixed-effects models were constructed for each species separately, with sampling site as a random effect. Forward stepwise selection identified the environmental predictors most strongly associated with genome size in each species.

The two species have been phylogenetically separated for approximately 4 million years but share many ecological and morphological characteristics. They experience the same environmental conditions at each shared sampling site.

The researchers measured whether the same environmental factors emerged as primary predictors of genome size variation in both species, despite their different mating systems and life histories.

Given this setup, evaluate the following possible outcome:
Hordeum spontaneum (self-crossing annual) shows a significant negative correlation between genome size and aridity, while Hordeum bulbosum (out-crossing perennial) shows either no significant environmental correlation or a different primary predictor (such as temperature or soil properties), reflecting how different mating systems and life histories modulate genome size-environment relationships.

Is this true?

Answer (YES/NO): NO